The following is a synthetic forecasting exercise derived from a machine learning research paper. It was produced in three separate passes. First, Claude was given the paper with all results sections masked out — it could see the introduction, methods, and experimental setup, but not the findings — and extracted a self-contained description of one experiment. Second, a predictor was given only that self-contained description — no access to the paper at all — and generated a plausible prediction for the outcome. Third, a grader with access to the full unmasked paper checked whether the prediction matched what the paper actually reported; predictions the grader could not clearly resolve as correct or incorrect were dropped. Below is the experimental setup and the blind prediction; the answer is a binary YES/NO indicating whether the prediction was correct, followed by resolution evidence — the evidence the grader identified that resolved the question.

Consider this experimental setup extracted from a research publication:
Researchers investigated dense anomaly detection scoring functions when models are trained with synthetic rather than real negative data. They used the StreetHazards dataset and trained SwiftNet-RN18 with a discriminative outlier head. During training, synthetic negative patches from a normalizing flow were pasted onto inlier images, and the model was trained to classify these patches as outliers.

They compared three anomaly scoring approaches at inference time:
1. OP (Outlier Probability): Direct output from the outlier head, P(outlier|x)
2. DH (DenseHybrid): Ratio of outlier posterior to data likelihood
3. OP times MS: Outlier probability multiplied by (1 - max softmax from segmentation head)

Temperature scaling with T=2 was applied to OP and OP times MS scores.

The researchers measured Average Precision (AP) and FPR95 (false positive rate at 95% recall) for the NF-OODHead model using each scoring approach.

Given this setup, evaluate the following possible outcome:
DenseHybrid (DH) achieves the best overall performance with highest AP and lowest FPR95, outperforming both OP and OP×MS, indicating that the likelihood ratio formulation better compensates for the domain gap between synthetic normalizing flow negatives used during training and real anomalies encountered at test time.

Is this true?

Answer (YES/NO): YES